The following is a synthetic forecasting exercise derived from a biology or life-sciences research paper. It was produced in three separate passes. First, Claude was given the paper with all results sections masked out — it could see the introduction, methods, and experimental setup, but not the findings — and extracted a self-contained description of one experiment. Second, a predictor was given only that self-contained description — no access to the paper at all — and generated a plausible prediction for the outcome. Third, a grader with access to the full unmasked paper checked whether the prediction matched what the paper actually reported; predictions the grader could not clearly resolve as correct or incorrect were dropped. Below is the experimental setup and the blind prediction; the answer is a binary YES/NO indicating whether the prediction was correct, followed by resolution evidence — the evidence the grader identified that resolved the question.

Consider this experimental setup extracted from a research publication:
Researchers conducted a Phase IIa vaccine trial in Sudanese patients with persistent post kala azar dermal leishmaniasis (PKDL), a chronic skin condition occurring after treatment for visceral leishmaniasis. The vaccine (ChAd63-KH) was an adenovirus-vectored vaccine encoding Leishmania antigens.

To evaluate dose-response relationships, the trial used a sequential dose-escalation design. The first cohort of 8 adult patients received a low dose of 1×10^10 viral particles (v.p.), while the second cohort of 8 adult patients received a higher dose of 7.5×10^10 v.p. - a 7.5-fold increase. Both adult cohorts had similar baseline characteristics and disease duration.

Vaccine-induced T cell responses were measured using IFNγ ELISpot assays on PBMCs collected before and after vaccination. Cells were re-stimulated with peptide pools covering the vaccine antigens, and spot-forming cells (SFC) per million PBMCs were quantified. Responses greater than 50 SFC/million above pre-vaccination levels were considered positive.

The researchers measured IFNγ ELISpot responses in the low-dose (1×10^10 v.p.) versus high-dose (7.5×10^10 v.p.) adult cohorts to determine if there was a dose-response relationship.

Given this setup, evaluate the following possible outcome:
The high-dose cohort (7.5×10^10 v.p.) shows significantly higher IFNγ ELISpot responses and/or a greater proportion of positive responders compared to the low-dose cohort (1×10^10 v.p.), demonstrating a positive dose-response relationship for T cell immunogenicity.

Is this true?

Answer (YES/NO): NO